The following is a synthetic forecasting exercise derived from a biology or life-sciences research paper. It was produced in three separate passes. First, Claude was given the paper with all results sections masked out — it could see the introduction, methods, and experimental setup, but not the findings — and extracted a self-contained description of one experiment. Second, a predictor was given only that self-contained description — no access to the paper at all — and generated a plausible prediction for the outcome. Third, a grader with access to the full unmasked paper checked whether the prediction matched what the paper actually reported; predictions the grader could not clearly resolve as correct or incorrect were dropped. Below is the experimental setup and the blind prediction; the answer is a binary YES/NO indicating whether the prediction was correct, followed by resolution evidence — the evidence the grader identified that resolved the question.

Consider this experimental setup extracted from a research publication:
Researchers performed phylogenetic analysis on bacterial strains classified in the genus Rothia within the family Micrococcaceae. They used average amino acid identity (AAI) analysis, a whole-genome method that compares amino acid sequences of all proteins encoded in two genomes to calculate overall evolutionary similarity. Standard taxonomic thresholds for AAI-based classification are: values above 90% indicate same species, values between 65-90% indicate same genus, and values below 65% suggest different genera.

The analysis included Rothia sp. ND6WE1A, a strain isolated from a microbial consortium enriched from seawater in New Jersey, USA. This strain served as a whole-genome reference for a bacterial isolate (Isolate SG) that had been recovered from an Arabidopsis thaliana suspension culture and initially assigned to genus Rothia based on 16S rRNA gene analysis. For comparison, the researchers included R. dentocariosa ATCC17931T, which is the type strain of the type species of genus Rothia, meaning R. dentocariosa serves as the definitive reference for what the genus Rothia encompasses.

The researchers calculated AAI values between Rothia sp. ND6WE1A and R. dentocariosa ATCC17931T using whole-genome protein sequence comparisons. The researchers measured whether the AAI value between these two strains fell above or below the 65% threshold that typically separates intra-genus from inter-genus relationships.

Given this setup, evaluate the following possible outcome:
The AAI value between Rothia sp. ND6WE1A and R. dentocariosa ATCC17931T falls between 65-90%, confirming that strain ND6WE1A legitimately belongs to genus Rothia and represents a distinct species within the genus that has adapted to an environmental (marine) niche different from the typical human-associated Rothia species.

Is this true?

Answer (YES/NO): NO